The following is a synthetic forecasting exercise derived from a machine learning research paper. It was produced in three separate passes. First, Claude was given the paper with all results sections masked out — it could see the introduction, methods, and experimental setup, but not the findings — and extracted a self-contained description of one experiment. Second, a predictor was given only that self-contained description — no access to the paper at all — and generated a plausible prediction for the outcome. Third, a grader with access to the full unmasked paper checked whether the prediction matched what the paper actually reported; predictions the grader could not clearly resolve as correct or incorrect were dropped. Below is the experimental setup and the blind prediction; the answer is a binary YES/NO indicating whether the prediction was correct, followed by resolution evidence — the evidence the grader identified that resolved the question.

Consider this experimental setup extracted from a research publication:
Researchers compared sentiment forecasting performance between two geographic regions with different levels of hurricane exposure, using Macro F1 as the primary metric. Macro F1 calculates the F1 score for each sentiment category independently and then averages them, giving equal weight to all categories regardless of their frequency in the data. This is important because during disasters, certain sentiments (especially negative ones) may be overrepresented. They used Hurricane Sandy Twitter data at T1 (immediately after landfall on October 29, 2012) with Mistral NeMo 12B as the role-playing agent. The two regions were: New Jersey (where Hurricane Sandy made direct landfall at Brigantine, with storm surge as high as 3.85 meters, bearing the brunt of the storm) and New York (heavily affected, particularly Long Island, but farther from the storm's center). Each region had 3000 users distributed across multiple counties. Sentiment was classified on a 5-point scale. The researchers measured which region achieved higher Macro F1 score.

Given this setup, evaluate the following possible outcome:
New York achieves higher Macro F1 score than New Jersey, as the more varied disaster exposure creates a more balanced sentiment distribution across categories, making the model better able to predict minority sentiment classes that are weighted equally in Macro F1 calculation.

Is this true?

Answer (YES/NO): NO